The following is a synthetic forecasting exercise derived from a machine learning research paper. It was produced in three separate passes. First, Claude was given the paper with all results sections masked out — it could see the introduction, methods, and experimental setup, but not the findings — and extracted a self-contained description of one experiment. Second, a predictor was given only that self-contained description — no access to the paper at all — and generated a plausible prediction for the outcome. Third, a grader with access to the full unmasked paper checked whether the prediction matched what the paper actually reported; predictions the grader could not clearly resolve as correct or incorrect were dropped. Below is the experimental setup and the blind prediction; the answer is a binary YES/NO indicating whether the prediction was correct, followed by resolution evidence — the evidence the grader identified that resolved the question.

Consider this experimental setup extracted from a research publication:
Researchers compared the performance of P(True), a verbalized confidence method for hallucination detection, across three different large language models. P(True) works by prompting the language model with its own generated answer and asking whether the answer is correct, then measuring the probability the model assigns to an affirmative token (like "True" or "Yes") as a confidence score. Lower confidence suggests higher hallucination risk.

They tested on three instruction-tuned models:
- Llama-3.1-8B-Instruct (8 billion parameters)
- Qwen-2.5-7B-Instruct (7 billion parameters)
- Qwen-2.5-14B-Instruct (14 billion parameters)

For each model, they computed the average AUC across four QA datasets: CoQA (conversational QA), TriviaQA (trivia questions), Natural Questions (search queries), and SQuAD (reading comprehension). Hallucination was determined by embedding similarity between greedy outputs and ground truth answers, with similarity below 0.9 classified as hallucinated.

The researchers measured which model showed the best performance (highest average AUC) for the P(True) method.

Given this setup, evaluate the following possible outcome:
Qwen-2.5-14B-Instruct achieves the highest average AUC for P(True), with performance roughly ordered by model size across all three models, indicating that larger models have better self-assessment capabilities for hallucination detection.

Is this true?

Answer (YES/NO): NO